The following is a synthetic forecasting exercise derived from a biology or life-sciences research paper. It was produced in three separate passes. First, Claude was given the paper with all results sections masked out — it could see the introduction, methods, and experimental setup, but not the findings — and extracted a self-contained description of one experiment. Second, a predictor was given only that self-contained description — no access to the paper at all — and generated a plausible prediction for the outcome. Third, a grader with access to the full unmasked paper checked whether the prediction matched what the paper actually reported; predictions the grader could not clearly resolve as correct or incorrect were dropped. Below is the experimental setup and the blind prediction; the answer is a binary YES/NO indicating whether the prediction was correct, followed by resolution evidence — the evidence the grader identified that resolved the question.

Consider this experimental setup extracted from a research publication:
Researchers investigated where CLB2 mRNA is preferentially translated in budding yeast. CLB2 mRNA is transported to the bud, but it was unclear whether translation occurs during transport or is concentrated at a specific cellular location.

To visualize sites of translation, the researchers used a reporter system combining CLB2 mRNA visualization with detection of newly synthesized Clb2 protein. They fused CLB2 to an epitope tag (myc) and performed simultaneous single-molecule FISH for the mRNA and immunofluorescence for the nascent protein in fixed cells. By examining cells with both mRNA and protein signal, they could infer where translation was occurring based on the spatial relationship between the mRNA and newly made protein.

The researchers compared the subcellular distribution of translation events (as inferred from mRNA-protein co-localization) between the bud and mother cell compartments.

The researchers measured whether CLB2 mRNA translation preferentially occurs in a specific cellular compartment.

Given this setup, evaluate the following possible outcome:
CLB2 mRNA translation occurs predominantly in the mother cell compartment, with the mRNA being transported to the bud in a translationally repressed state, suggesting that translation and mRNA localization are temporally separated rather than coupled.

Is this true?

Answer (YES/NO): NO